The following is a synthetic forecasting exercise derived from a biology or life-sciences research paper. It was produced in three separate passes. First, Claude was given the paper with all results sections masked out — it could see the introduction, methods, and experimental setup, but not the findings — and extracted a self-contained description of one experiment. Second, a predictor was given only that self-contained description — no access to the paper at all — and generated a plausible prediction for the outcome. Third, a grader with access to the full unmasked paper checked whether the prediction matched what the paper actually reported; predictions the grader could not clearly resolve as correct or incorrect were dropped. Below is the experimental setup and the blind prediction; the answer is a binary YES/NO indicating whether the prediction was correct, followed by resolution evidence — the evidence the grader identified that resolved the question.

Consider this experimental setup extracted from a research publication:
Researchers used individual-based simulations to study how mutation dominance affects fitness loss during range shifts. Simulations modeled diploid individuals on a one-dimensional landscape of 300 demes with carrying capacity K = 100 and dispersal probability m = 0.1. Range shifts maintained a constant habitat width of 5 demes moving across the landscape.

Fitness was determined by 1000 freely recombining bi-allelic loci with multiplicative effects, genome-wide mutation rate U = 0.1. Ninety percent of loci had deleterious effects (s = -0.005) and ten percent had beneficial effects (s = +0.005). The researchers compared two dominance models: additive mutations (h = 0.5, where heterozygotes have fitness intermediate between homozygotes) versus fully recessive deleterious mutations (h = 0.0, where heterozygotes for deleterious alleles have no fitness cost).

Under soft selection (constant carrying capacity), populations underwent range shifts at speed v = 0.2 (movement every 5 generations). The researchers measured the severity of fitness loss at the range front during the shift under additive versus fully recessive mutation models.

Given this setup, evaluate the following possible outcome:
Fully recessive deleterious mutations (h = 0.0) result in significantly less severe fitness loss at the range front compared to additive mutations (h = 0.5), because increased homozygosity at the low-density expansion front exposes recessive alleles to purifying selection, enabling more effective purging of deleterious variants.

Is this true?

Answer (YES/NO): NO